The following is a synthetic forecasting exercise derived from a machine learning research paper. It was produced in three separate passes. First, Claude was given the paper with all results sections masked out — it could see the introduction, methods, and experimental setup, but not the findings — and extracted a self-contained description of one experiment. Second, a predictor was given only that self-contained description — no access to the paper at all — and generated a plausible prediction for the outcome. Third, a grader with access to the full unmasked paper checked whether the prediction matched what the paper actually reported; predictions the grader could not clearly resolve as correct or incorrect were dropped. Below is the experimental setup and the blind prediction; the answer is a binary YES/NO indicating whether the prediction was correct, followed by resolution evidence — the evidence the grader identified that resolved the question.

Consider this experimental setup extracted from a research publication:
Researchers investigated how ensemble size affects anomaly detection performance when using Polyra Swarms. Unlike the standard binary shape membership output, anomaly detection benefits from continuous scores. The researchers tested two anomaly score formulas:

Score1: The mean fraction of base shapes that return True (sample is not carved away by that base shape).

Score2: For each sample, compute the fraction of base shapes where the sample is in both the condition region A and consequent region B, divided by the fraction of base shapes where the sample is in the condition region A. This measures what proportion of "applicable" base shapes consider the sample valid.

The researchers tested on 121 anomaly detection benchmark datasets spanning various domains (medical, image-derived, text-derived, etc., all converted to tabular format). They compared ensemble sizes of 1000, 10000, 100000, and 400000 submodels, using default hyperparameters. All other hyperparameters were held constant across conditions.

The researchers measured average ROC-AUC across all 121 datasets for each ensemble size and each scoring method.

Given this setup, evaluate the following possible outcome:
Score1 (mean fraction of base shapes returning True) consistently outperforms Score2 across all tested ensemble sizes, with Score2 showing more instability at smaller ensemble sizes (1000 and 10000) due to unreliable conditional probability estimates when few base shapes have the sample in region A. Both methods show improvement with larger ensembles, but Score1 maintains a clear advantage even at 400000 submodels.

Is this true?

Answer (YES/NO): NO